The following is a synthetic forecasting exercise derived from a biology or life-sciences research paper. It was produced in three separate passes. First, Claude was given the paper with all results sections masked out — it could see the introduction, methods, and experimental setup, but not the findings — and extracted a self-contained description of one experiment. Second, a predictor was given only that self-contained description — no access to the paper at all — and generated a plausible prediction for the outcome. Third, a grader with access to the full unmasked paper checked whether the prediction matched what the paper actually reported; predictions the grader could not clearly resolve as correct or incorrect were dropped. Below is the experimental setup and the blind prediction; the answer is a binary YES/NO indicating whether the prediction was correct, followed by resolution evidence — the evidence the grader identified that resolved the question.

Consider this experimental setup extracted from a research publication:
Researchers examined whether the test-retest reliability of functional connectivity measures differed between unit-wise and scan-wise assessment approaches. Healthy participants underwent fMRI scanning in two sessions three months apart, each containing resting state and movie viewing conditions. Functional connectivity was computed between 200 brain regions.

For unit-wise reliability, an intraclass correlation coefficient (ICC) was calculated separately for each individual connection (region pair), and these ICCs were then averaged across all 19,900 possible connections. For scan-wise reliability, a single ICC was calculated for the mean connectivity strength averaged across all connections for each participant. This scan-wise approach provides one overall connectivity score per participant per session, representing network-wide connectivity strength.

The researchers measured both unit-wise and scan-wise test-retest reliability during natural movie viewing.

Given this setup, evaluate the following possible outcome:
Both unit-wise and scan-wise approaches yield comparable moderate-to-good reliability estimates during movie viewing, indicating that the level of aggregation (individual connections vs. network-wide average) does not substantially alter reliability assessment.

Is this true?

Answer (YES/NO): NO